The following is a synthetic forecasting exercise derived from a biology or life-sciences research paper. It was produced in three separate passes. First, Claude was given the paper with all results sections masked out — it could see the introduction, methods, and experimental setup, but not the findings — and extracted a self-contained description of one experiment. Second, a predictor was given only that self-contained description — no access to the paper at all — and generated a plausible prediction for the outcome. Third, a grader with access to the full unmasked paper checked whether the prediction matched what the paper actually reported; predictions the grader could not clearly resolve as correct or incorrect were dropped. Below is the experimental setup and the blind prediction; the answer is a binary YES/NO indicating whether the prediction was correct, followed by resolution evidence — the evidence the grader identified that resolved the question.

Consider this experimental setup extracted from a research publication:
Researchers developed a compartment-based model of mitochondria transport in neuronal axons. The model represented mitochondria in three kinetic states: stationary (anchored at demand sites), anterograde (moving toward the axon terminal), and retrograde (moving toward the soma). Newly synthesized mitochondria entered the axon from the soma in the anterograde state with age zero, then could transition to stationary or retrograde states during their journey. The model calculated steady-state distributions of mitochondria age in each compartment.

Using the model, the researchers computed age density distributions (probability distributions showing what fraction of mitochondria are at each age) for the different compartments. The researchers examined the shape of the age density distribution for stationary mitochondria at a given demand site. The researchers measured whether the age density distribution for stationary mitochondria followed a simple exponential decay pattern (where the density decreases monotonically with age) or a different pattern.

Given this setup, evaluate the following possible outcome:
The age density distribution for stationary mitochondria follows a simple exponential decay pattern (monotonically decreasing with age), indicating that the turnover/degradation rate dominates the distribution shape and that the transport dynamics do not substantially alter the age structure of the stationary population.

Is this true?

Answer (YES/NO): NO